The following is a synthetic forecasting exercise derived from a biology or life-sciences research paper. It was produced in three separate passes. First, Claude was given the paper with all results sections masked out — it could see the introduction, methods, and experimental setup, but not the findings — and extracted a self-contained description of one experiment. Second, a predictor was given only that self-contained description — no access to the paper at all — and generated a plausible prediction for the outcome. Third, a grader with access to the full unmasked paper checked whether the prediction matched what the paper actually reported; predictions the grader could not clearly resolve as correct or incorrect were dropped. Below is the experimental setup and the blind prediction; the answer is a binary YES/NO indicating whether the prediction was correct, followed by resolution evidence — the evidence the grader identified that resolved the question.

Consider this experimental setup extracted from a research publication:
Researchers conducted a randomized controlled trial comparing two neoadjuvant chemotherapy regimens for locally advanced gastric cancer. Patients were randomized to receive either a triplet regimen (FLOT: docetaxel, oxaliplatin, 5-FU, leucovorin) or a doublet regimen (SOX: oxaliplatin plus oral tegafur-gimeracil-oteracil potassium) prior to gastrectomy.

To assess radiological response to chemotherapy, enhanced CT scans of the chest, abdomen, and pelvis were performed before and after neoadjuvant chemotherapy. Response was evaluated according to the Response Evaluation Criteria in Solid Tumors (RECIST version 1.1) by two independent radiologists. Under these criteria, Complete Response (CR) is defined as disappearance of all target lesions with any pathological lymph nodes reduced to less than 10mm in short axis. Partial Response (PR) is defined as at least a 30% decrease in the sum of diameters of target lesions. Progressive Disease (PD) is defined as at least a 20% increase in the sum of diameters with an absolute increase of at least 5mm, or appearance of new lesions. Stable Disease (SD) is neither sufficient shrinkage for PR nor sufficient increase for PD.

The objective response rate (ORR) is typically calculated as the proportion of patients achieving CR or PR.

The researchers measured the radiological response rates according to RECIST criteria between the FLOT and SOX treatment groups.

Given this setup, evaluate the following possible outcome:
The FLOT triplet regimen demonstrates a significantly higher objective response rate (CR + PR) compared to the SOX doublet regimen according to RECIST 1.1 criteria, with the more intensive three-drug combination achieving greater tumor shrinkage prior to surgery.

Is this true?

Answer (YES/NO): NO